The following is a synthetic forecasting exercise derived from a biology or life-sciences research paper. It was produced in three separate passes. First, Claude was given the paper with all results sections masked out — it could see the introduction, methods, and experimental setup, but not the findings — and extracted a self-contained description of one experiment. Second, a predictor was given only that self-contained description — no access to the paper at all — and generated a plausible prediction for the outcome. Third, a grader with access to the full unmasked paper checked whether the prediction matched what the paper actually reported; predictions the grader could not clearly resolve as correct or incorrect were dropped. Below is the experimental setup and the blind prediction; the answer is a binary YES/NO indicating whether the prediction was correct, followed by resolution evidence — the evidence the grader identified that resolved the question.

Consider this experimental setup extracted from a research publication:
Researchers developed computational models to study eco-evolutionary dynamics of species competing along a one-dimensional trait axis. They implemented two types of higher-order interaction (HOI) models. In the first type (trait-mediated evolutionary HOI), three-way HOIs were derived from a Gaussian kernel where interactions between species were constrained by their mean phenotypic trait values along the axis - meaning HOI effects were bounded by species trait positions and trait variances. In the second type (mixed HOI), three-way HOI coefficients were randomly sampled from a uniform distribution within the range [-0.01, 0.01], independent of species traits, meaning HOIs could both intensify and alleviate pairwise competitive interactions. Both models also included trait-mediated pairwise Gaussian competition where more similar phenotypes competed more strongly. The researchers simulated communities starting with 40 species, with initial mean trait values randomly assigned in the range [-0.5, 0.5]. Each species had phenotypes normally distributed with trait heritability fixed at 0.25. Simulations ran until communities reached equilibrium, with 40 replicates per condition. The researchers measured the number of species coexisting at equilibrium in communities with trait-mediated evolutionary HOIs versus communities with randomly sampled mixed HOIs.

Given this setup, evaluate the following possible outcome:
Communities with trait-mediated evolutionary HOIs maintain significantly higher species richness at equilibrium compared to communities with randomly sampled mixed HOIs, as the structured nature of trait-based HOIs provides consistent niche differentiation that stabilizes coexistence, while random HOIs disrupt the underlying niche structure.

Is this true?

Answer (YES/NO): NO